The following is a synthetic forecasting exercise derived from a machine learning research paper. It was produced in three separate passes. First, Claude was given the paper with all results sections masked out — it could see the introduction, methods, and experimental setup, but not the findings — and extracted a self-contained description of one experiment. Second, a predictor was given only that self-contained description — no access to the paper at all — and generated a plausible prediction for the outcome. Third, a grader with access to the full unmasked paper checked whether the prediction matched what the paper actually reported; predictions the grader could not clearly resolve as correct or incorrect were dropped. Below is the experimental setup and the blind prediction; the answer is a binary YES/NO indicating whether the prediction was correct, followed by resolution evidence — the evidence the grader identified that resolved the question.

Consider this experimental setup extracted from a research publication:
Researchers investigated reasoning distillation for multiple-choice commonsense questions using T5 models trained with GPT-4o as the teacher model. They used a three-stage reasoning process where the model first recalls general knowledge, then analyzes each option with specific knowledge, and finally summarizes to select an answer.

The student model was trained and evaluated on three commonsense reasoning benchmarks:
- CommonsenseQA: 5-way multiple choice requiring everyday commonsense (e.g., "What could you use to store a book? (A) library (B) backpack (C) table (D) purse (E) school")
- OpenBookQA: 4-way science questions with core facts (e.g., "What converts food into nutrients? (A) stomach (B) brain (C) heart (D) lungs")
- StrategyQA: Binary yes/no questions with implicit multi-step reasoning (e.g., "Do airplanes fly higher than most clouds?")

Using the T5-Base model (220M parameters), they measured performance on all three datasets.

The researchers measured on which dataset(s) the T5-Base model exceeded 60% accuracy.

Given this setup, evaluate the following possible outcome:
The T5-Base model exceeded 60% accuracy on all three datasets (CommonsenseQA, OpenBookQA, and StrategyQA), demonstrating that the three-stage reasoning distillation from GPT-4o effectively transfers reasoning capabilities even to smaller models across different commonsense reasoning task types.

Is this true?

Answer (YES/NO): NO